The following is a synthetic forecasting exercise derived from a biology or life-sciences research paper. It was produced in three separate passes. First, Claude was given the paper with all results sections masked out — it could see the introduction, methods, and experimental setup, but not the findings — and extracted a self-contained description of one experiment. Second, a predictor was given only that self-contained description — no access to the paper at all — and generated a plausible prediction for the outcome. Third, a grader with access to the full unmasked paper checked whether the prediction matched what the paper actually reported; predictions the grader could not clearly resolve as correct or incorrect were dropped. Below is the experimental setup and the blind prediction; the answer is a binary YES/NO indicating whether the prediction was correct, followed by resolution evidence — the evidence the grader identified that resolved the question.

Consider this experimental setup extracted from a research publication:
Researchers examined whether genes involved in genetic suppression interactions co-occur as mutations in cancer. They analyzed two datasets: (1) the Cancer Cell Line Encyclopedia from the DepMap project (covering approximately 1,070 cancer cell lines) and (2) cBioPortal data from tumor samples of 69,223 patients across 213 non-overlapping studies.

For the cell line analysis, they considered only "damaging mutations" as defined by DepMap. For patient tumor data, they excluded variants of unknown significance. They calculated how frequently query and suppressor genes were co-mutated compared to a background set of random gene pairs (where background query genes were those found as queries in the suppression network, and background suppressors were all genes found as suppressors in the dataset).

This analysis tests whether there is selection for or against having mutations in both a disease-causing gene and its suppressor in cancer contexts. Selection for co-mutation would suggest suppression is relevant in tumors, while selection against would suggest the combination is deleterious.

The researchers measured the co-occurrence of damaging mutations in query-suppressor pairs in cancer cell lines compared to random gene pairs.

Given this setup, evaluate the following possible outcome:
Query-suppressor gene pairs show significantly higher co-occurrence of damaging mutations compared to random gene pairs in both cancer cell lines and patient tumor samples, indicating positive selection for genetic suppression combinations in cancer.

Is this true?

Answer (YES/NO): YES